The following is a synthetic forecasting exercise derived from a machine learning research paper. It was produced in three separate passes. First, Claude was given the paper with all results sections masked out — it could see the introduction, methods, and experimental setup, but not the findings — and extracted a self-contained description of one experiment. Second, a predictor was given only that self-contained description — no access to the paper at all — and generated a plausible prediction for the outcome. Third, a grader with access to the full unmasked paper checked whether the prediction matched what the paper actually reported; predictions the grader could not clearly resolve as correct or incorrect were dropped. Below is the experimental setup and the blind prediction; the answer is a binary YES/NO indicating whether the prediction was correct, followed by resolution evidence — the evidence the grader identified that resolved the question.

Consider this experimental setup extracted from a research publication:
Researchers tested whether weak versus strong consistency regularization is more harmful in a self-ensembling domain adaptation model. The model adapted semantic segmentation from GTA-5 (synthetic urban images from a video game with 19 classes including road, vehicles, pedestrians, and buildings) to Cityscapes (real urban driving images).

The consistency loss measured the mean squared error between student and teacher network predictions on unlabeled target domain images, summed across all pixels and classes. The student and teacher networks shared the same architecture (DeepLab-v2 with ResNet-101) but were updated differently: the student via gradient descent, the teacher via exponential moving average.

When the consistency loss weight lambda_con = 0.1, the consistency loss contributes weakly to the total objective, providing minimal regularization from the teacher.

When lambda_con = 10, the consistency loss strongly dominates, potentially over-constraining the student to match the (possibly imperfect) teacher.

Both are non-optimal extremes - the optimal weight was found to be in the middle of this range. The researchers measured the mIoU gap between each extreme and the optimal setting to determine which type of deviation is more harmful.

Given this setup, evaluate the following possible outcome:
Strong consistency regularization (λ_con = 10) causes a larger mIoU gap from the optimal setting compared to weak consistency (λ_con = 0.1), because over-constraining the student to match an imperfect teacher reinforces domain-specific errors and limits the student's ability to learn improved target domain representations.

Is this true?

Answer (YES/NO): YES